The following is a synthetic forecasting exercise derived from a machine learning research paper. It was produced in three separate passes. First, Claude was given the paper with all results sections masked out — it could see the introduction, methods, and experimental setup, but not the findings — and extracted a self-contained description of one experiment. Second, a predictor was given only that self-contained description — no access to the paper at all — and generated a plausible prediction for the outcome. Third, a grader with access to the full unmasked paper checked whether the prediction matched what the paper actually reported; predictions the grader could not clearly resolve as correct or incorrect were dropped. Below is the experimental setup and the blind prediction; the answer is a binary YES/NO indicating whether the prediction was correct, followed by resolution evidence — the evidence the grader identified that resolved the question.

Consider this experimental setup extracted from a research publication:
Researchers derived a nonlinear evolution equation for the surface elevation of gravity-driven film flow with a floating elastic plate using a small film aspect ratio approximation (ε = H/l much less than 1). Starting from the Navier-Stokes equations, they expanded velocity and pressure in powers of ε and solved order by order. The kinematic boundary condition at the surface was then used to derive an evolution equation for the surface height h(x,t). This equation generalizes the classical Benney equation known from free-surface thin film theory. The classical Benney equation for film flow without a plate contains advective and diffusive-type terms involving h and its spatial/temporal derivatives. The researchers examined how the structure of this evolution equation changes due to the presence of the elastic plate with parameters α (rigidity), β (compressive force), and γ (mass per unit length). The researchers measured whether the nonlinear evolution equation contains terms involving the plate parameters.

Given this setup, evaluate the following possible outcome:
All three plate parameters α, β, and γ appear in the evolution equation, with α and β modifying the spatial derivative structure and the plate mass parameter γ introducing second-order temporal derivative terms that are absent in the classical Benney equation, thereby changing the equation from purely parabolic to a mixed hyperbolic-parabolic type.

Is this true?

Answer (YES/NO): NO